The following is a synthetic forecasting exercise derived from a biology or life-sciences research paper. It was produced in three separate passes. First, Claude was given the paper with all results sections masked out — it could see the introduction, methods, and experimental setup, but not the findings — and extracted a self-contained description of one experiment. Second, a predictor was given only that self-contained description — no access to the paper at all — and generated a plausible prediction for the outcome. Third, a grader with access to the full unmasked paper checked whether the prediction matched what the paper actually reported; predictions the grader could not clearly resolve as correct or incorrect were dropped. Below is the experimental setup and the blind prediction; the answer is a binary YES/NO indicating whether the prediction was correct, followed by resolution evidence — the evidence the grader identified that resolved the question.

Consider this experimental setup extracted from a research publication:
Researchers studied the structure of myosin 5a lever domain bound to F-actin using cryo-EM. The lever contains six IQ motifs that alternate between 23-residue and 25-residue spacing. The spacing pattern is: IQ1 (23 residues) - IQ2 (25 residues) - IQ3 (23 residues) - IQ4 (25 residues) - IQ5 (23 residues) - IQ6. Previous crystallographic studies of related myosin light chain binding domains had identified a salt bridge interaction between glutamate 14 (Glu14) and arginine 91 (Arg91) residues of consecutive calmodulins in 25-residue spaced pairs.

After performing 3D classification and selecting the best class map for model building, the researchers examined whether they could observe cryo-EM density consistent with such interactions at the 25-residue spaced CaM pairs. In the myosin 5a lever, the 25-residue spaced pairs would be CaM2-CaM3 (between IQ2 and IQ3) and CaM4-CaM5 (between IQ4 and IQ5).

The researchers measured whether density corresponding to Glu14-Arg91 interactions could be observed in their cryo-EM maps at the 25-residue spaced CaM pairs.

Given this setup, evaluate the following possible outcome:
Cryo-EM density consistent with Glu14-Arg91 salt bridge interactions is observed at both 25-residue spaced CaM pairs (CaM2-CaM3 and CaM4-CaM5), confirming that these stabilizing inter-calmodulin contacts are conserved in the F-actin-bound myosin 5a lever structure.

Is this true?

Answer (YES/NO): YES